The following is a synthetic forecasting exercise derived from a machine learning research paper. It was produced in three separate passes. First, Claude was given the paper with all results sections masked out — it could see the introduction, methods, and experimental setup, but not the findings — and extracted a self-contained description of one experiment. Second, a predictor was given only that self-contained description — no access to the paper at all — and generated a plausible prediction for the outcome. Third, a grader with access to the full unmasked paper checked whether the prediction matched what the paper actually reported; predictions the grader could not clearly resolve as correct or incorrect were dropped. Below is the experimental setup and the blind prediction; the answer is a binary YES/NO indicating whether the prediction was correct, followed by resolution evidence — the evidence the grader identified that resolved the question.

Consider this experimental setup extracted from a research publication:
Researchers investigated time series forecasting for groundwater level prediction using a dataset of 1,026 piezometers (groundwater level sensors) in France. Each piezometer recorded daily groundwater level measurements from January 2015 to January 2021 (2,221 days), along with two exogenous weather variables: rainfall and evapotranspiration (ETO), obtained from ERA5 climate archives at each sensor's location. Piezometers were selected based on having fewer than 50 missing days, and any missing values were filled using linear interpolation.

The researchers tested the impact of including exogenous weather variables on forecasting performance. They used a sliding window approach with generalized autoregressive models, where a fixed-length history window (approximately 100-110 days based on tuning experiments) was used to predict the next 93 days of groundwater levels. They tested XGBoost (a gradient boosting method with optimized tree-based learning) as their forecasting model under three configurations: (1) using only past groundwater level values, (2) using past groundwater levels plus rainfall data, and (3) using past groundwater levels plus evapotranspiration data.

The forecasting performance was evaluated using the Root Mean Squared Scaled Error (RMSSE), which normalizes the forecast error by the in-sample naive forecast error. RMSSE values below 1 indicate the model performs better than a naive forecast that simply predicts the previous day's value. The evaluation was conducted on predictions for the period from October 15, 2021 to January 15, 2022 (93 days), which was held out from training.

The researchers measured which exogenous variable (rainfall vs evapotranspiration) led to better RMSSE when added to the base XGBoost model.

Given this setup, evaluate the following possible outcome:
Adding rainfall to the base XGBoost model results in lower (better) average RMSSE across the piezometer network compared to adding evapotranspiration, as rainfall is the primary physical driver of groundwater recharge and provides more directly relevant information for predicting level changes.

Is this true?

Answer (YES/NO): NO